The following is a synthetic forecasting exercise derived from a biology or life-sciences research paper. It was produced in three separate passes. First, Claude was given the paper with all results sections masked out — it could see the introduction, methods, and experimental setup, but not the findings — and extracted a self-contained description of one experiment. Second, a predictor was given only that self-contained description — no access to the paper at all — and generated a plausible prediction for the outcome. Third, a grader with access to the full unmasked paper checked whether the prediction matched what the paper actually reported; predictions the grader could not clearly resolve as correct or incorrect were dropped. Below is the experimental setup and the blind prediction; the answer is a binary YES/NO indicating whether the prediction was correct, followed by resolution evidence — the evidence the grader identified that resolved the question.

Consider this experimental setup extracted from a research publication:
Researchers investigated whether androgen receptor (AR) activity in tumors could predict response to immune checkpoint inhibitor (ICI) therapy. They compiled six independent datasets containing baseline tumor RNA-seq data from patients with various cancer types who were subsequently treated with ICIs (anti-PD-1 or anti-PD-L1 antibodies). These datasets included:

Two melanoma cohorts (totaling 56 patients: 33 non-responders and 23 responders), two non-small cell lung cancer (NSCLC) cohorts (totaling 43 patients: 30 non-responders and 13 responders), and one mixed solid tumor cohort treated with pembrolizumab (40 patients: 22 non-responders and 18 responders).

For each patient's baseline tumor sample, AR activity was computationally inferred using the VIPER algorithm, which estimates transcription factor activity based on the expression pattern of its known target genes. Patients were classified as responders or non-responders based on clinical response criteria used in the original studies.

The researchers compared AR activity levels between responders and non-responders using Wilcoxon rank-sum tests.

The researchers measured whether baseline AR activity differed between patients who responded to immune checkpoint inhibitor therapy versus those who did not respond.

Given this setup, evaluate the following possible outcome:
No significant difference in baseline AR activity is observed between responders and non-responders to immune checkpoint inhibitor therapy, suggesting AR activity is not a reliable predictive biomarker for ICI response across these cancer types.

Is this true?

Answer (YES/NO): NO